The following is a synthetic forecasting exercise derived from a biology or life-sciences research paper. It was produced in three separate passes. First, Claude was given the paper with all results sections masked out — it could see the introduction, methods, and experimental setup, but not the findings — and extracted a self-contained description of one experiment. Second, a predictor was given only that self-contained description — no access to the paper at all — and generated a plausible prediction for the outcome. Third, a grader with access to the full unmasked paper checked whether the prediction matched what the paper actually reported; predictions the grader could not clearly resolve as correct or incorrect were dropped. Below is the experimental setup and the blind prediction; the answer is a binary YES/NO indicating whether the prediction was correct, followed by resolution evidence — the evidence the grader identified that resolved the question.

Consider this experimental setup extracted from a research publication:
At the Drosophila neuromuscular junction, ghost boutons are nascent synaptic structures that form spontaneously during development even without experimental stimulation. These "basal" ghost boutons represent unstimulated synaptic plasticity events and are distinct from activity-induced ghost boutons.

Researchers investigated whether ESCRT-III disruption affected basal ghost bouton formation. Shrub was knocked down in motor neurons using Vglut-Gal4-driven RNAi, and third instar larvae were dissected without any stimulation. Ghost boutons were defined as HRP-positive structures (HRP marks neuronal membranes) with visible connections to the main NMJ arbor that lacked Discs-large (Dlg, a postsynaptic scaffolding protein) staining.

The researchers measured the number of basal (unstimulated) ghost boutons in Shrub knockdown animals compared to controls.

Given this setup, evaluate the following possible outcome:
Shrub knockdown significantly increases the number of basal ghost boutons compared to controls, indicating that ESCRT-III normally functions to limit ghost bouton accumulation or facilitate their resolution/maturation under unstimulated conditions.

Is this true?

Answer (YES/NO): YES